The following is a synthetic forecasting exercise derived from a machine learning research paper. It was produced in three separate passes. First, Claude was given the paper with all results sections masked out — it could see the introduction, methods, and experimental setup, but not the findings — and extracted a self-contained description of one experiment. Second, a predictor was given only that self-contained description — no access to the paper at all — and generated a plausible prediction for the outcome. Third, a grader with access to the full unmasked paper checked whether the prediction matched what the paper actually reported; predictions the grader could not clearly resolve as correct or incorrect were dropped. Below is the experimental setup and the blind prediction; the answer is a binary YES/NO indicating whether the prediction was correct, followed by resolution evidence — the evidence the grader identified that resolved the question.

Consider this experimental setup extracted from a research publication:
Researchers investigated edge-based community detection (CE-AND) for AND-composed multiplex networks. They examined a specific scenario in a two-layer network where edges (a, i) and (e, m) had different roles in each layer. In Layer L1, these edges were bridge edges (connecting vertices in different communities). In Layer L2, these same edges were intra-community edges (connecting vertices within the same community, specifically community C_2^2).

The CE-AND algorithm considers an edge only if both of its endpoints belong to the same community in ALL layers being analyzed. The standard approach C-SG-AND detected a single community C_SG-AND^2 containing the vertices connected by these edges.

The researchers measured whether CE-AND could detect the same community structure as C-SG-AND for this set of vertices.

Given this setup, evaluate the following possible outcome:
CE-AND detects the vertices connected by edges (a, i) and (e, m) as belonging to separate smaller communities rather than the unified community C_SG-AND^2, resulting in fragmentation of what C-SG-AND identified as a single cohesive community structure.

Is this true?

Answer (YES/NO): YES